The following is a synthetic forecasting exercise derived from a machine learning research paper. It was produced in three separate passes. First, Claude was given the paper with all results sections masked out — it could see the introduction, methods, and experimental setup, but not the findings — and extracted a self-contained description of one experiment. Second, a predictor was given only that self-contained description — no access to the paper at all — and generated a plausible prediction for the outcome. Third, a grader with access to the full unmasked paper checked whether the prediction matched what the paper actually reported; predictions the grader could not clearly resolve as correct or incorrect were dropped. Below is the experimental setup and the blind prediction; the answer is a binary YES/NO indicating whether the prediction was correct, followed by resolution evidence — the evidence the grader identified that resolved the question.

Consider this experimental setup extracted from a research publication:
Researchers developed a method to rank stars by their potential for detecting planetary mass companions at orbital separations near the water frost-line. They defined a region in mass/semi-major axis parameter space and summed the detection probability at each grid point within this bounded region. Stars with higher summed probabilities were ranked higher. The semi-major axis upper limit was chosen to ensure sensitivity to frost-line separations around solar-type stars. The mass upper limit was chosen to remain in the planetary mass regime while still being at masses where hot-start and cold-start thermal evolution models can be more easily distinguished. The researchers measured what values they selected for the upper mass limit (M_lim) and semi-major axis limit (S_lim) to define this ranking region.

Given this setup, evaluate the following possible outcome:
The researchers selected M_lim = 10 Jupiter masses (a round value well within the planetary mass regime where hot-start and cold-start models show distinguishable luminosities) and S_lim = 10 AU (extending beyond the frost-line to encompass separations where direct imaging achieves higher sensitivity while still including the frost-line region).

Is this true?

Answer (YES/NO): YES